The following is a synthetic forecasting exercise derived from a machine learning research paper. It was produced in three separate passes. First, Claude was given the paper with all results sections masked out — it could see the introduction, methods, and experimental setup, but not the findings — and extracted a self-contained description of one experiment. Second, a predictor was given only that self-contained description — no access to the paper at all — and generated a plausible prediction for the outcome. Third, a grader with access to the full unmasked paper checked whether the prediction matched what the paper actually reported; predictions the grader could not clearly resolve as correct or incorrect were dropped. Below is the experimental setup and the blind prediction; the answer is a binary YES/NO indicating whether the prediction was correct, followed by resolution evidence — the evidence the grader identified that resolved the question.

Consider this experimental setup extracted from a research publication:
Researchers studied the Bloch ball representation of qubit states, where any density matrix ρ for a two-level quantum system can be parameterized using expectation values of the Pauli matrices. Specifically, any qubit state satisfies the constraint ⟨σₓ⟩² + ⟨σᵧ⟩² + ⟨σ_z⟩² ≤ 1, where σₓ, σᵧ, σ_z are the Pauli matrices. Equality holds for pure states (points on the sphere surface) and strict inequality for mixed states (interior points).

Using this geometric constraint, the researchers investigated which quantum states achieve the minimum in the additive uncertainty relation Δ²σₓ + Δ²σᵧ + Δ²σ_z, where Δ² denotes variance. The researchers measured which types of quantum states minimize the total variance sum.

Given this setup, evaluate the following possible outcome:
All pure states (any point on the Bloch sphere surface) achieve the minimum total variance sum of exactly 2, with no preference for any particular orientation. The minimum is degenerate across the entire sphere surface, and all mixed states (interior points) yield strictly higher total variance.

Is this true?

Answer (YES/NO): YES